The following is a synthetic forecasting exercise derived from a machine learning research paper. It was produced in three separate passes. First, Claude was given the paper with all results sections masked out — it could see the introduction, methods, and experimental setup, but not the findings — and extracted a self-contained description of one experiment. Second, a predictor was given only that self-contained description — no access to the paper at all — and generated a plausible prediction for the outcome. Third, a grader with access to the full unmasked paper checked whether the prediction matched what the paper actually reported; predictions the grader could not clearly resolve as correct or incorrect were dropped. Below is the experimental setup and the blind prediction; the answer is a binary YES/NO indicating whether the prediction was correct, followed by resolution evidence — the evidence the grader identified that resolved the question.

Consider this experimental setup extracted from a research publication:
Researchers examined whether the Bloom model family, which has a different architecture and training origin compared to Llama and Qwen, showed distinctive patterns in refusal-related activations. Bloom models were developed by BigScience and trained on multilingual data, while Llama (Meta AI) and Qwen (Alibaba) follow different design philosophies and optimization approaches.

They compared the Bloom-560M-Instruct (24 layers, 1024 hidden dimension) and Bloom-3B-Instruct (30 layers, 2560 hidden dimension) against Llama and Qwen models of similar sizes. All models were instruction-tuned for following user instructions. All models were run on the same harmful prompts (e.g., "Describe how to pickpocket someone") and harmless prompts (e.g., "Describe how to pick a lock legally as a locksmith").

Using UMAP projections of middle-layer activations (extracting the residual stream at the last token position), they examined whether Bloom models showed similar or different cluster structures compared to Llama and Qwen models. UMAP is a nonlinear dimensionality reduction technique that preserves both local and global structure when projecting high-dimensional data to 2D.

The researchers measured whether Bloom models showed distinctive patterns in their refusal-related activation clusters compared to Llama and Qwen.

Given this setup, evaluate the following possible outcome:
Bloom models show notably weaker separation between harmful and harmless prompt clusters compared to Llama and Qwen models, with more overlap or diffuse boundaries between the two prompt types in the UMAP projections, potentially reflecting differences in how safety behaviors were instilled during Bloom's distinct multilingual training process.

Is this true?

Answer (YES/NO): YES